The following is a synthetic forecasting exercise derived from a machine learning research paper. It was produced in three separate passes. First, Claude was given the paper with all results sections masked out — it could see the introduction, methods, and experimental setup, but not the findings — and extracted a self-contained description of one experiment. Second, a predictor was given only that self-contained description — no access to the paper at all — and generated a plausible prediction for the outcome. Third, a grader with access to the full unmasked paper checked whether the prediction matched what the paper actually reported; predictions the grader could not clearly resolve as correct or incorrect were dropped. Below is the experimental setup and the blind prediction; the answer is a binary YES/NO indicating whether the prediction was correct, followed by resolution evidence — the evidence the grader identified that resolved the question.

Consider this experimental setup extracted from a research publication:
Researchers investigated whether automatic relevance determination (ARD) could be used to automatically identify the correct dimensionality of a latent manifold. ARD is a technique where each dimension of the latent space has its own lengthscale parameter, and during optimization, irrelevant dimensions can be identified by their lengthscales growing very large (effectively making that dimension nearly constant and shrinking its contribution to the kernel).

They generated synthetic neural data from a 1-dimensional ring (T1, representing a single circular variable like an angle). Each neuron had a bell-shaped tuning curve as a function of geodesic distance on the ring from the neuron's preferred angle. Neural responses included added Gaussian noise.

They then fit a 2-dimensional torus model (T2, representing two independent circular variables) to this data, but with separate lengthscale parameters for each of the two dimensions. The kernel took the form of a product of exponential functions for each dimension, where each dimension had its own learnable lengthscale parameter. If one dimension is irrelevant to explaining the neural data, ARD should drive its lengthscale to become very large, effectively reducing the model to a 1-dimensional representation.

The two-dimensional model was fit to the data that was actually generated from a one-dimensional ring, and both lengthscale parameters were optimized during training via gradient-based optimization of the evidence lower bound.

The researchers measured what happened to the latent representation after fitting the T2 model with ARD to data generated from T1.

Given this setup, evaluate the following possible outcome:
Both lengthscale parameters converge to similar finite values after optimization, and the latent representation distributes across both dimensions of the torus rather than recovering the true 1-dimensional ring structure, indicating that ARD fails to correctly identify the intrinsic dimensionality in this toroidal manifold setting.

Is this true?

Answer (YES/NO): NO